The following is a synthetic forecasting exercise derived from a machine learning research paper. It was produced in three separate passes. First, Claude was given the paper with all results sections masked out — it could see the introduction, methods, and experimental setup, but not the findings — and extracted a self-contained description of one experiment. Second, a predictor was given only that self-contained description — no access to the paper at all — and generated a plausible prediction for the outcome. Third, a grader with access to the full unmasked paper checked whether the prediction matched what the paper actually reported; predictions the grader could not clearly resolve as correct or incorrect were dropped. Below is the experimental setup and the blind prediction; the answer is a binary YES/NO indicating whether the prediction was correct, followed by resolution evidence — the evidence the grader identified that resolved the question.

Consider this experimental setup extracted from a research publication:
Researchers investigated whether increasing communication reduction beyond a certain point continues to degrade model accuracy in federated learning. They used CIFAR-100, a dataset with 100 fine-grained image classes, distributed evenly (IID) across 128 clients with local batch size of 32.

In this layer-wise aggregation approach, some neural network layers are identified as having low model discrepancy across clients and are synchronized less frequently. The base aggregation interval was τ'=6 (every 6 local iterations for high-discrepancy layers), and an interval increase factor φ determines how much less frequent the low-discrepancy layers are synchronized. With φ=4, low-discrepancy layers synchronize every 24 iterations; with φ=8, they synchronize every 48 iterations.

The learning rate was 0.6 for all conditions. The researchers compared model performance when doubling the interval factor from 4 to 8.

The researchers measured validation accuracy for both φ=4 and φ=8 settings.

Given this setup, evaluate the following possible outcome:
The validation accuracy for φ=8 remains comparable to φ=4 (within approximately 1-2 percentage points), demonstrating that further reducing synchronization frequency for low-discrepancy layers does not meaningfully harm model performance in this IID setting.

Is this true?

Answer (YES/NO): YES